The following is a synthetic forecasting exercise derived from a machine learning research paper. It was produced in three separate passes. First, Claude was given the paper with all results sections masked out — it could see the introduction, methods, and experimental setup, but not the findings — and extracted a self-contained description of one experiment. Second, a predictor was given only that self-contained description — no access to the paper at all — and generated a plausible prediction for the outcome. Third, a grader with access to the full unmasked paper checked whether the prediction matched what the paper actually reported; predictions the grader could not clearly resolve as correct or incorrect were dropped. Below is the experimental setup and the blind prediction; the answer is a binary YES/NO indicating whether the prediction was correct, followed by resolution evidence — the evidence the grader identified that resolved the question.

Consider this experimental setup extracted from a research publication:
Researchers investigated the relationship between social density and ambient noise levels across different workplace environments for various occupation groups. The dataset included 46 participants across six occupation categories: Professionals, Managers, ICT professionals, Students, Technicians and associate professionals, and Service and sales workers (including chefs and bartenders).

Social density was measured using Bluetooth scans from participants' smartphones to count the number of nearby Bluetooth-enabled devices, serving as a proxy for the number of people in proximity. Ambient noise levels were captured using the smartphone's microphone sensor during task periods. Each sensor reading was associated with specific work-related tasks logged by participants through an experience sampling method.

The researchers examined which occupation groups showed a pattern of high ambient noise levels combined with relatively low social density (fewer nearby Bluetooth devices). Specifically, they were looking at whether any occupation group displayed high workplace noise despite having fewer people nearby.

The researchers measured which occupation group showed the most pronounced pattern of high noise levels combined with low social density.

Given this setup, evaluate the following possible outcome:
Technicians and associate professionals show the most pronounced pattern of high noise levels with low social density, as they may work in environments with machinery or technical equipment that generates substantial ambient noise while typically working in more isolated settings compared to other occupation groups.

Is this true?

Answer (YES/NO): NO